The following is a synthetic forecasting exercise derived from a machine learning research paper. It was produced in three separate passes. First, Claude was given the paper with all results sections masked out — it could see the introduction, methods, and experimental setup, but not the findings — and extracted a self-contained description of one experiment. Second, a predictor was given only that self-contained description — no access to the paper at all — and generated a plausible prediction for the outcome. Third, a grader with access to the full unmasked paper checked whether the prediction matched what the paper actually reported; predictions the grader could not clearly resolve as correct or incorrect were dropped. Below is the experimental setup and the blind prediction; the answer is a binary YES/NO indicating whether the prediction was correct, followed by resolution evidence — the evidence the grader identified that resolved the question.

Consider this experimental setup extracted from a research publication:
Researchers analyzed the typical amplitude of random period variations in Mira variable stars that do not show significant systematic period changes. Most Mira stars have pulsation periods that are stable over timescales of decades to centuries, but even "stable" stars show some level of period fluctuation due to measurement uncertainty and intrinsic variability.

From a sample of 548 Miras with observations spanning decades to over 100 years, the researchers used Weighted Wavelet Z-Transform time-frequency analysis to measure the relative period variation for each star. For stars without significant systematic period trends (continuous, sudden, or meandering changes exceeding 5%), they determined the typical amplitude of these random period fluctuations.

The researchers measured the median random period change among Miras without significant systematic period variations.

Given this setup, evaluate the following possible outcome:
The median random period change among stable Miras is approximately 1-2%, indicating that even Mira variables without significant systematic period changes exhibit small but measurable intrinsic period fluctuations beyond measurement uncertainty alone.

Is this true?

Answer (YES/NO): NO